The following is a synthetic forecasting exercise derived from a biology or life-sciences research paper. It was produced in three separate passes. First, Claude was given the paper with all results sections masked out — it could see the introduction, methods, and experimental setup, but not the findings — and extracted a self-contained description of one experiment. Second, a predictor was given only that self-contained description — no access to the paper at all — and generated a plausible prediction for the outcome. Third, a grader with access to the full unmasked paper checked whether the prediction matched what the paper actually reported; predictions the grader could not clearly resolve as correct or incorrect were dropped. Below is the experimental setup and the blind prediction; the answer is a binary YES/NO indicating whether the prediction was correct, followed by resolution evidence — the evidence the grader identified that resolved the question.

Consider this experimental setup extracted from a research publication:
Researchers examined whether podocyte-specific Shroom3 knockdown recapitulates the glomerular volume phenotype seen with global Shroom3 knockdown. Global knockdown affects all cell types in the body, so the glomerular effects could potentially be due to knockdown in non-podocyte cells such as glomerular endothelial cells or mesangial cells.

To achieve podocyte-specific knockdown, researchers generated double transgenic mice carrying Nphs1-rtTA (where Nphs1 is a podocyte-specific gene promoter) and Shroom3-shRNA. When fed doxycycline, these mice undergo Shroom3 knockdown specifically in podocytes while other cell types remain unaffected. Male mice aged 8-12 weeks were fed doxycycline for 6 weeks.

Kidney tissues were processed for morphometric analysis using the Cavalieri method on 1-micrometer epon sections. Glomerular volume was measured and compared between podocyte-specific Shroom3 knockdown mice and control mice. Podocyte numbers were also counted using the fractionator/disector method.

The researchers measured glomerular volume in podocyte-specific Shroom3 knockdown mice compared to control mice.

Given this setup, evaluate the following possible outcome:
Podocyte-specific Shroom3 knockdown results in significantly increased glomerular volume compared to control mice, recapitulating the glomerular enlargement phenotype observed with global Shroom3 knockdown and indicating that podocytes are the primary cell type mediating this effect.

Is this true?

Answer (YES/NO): NO